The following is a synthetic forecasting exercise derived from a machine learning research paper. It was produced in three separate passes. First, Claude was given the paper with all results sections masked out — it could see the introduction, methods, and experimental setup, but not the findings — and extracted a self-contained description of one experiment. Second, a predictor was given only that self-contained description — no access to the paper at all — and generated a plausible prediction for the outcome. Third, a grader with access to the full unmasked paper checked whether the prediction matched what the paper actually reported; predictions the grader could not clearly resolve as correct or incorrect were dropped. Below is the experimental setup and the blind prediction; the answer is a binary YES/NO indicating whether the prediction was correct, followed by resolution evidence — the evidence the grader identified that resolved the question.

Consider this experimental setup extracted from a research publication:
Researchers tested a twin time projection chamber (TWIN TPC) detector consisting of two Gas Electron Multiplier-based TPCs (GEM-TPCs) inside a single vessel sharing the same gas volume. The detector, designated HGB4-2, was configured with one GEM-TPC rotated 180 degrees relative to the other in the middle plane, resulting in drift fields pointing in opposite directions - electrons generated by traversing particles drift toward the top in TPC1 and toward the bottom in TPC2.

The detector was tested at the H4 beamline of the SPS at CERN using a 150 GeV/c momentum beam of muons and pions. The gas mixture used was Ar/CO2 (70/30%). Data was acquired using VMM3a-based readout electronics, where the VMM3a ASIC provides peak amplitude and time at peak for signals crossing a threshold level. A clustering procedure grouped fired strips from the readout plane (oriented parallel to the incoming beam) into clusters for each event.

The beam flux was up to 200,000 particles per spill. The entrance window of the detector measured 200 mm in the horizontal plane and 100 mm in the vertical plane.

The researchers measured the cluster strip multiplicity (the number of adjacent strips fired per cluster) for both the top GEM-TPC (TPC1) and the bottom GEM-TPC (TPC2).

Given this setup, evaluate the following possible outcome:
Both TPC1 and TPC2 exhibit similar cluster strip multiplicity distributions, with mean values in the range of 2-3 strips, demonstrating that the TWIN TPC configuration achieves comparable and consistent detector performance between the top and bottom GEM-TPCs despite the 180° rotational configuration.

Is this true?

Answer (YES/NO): NO